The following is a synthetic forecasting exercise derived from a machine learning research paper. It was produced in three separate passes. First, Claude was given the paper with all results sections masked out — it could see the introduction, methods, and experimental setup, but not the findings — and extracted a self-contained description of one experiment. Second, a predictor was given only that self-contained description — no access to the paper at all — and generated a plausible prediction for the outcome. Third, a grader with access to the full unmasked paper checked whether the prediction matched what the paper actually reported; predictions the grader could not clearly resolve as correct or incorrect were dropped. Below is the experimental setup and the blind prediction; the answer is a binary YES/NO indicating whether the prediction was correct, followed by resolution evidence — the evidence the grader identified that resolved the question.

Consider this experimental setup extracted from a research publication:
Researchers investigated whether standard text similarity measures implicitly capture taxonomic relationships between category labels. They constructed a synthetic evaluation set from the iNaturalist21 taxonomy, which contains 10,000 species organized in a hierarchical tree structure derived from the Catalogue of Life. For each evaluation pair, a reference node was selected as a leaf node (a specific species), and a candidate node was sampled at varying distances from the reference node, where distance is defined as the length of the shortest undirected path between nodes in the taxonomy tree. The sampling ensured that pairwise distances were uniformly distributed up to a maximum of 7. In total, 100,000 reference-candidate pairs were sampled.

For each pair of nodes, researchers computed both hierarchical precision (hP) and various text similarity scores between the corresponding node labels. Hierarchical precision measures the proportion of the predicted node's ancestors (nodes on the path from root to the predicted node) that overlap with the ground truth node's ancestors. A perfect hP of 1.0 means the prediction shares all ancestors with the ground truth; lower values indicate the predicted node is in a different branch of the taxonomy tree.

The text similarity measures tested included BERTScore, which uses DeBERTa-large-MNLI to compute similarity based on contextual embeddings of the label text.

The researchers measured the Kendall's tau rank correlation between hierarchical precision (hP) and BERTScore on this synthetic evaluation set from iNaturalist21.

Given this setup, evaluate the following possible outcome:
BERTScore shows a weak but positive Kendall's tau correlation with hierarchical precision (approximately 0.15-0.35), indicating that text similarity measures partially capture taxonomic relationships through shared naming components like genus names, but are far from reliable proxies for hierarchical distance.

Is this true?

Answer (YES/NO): NO